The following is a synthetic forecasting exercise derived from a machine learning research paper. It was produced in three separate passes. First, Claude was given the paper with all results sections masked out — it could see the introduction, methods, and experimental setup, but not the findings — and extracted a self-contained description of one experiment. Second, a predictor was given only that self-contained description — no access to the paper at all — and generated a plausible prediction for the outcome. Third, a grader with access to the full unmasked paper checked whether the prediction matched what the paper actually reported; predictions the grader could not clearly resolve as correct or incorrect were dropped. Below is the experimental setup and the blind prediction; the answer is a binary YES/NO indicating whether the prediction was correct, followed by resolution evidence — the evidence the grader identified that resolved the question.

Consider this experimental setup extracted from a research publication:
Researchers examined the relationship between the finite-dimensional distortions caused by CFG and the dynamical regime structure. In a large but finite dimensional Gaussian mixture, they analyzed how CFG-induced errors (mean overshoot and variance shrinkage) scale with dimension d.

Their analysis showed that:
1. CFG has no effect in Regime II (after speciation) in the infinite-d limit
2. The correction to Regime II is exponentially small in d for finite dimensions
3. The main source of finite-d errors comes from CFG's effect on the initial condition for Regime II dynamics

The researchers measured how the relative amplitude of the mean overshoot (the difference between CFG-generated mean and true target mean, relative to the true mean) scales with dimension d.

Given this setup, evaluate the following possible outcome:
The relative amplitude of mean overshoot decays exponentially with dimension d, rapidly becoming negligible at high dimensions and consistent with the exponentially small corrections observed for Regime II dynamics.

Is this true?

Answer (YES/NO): NO